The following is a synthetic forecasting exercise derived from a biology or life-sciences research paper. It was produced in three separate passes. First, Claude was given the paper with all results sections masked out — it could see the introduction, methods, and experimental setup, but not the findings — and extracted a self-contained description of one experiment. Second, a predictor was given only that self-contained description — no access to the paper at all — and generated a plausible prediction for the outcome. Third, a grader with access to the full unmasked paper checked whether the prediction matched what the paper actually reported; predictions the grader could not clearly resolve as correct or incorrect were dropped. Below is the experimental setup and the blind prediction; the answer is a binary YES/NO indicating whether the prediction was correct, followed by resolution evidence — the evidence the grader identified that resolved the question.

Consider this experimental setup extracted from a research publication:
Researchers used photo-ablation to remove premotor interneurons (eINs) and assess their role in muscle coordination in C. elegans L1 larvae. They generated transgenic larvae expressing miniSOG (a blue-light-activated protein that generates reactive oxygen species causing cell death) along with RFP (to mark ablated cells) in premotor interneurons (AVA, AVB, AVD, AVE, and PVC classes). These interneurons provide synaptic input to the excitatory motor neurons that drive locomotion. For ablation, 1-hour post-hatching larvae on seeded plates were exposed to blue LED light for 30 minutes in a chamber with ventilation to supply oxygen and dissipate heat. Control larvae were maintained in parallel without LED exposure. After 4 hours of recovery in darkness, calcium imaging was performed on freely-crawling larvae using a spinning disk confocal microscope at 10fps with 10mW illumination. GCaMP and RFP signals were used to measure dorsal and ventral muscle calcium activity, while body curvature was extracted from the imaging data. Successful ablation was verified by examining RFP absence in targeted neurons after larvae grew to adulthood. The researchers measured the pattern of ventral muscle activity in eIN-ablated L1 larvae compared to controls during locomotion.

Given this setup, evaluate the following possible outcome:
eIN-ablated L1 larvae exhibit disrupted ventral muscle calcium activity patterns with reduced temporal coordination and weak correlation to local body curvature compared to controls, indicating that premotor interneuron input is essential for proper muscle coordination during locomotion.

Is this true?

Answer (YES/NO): YES